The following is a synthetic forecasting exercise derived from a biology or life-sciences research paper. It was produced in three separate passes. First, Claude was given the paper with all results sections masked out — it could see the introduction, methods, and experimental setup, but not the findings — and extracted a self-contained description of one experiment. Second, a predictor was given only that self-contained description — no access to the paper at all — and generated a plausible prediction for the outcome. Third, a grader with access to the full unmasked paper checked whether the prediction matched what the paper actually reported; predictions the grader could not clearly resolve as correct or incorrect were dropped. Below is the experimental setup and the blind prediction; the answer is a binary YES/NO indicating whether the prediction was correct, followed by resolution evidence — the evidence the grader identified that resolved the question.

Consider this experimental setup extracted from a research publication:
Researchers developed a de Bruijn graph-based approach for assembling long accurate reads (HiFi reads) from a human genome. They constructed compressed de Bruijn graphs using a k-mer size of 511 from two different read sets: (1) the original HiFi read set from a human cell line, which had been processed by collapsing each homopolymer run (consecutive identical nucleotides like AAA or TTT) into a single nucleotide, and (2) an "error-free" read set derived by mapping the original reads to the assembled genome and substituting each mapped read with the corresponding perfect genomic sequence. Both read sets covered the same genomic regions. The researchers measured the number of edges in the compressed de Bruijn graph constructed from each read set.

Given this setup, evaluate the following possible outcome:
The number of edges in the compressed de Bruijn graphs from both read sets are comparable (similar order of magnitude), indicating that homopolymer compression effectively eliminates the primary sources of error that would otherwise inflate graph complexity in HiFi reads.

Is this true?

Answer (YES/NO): NO